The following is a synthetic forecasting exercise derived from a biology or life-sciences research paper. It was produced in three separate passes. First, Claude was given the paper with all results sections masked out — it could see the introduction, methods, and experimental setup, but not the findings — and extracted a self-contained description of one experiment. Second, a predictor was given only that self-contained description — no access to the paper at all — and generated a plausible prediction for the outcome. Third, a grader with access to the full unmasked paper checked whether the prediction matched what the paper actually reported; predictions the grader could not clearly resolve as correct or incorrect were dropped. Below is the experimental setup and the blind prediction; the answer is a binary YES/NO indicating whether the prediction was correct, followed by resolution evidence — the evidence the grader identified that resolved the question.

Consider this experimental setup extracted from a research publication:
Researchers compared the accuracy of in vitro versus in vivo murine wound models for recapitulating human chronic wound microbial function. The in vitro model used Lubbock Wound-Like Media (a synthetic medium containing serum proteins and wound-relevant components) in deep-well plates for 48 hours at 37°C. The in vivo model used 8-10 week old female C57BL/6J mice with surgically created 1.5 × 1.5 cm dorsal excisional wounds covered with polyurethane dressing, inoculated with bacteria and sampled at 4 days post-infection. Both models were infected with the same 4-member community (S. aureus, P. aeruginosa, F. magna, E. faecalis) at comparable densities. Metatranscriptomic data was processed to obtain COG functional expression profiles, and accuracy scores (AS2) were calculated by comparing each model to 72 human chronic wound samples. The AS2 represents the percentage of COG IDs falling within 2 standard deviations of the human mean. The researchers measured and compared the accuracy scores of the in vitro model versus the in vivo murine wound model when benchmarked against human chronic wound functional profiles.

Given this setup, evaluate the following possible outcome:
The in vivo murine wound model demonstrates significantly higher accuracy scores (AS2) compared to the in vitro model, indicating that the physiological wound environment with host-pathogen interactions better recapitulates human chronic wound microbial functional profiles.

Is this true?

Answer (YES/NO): YES